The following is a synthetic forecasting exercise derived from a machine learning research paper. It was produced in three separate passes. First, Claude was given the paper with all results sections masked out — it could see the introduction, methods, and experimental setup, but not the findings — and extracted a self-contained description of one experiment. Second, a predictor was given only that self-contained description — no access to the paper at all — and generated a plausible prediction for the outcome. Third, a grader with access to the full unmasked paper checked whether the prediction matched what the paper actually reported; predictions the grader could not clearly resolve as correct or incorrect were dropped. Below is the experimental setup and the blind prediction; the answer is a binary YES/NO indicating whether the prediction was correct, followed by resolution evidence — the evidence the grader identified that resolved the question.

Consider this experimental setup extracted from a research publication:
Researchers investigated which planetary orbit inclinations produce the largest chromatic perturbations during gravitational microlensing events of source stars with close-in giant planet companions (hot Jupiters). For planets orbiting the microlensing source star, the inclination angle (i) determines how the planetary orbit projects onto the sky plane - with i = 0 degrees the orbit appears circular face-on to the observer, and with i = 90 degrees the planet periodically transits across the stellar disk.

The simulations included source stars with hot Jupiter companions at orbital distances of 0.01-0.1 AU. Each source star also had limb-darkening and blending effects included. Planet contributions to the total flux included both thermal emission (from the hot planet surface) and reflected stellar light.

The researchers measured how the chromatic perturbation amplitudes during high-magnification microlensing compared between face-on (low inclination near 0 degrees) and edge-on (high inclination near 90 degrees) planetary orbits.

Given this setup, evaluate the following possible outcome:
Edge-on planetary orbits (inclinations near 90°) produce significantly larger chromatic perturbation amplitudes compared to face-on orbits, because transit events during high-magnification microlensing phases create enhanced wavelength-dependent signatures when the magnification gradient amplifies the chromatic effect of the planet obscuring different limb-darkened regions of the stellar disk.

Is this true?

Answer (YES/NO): YES